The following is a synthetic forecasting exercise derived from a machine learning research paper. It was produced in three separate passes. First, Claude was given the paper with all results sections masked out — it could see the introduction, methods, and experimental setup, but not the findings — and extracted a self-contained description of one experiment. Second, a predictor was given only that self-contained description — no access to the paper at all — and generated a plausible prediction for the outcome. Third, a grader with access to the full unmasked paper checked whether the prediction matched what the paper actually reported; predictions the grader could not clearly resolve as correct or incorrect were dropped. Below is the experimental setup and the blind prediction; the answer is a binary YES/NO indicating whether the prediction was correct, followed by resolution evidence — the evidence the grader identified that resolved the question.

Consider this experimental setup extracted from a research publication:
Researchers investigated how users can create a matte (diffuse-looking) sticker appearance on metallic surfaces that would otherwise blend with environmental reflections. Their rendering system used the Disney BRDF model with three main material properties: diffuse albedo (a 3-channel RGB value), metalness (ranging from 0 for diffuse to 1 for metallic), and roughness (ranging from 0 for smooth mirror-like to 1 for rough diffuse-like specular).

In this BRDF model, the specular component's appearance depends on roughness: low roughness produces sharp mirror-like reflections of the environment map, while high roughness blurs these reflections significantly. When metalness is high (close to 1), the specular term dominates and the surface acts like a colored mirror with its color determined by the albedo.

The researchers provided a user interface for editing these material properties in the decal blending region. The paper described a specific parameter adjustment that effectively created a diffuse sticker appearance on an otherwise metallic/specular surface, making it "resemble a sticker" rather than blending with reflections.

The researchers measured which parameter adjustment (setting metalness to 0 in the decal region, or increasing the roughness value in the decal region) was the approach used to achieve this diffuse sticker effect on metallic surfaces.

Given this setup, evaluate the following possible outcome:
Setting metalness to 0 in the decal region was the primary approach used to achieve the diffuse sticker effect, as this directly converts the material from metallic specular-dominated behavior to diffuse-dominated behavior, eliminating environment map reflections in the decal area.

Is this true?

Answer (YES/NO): NO